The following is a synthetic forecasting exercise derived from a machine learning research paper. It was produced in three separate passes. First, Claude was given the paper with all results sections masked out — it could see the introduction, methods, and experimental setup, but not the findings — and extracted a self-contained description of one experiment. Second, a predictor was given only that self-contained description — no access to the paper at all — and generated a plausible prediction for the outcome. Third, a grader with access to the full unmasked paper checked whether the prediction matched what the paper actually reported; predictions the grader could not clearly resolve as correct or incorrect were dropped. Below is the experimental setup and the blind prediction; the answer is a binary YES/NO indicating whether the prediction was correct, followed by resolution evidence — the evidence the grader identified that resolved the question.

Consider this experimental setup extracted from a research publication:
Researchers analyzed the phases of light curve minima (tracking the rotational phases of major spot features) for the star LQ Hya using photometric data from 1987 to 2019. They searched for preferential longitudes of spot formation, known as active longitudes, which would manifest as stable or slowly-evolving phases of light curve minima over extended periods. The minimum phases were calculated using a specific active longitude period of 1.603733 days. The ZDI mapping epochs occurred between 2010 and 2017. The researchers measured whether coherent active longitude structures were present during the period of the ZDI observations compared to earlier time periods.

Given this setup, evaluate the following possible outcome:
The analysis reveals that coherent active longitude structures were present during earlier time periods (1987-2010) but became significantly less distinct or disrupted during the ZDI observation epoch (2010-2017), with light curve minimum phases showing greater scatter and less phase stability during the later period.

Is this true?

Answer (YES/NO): NO